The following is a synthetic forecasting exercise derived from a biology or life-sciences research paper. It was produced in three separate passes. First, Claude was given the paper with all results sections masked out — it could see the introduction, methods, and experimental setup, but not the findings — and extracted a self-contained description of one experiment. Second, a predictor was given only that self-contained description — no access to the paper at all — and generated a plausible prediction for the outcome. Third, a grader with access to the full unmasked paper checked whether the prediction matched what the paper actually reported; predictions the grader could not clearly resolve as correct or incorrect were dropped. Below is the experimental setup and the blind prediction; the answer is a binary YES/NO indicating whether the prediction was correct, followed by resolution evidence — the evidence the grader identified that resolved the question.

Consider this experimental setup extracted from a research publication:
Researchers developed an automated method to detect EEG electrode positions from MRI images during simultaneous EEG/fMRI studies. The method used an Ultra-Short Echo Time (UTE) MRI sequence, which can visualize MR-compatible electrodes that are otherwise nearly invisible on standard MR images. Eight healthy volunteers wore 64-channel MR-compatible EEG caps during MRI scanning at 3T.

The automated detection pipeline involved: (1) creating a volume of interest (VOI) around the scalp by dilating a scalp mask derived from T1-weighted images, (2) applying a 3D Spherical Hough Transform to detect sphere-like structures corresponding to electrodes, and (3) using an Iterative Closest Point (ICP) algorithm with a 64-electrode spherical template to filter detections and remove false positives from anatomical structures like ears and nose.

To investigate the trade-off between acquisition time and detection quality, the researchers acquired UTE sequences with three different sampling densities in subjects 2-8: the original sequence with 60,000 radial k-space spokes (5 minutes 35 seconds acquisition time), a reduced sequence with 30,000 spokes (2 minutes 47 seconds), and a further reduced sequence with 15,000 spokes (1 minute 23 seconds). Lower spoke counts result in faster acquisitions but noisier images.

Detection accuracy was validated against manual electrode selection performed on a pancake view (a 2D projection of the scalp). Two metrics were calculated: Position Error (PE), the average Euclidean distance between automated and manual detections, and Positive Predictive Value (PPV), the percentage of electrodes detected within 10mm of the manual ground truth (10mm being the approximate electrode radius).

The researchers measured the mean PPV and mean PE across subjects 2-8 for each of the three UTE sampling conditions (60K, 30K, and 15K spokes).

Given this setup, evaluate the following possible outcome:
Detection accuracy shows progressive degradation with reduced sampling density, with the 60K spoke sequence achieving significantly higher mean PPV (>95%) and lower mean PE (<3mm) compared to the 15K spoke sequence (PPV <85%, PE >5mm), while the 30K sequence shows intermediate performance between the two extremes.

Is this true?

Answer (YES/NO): NO